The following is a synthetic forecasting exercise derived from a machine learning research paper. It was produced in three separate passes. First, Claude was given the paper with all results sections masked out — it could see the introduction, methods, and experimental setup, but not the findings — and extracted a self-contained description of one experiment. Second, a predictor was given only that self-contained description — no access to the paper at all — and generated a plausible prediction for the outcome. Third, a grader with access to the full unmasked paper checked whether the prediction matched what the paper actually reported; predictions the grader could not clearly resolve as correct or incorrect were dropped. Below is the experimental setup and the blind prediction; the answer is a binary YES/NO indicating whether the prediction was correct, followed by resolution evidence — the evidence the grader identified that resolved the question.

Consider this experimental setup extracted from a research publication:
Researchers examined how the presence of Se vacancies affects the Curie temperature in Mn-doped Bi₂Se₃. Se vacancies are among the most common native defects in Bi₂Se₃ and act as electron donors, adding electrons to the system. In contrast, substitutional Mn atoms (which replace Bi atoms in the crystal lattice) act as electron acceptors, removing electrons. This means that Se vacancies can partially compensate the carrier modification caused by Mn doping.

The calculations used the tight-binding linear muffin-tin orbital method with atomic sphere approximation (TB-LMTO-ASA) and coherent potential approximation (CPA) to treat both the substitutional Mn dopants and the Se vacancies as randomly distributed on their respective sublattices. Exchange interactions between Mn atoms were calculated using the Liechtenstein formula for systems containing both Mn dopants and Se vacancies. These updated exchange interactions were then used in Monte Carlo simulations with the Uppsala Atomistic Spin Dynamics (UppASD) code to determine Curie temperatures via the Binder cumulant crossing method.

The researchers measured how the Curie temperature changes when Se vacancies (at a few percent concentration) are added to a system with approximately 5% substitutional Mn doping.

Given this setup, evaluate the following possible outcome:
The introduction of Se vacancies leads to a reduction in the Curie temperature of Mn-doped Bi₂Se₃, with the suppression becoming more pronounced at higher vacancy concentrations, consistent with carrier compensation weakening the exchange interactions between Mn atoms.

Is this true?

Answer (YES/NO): YES